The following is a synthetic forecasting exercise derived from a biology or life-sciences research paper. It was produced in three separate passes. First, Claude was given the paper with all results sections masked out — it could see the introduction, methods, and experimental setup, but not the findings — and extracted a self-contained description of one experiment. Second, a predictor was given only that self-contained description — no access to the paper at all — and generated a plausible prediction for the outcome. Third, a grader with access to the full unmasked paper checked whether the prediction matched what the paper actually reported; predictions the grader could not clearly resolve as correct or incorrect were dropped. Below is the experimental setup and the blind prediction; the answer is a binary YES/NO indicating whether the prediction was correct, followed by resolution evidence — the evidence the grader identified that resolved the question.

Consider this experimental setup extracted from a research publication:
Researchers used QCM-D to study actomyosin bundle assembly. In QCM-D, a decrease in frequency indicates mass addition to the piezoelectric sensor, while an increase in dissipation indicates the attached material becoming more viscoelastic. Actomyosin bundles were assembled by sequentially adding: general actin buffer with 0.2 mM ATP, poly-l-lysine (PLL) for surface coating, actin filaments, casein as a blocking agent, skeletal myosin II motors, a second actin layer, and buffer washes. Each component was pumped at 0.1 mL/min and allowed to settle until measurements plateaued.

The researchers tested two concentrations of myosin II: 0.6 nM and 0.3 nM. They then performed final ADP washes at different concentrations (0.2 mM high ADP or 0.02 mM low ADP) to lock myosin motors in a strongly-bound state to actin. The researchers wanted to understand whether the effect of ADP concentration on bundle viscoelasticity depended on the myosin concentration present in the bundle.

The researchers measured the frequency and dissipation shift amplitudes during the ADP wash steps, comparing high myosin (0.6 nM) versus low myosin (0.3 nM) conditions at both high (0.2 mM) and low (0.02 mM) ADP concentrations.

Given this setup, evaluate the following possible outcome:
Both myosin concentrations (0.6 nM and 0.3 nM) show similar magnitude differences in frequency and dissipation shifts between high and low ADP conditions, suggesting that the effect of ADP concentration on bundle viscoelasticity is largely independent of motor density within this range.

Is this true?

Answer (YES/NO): NO